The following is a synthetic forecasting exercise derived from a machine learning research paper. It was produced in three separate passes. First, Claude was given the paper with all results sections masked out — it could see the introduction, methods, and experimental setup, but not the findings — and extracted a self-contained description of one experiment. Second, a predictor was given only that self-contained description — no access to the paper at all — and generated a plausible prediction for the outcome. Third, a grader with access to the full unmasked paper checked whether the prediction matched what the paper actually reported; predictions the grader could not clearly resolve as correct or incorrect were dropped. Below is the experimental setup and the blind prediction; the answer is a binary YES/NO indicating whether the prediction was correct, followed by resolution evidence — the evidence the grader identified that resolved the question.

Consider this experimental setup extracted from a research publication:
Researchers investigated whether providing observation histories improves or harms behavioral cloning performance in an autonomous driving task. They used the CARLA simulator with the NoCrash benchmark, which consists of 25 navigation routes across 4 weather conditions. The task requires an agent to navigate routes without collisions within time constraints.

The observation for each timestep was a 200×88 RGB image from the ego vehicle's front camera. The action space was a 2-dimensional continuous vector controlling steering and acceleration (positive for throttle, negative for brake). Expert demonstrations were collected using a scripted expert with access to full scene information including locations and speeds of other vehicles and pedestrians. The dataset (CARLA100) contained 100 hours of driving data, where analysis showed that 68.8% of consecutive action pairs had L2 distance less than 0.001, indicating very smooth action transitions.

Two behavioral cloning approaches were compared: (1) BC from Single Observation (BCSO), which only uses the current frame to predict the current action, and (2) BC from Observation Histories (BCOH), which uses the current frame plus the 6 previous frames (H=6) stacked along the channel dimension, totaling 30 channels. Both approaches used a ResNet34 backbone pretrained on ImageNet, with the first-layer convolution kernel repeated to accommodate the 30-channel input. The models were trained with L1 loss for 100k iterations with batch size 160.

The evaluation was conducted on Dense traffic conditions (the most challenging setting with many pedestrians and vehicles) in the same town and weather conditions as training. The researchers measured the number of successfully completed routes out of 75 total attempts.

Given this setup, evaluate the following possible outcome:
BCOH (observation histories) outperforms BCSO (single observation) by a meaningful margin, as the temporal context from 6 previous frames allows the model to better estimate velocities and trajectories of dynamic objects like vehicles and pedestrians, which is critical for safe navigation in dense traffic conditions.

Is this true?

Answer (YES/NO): YES